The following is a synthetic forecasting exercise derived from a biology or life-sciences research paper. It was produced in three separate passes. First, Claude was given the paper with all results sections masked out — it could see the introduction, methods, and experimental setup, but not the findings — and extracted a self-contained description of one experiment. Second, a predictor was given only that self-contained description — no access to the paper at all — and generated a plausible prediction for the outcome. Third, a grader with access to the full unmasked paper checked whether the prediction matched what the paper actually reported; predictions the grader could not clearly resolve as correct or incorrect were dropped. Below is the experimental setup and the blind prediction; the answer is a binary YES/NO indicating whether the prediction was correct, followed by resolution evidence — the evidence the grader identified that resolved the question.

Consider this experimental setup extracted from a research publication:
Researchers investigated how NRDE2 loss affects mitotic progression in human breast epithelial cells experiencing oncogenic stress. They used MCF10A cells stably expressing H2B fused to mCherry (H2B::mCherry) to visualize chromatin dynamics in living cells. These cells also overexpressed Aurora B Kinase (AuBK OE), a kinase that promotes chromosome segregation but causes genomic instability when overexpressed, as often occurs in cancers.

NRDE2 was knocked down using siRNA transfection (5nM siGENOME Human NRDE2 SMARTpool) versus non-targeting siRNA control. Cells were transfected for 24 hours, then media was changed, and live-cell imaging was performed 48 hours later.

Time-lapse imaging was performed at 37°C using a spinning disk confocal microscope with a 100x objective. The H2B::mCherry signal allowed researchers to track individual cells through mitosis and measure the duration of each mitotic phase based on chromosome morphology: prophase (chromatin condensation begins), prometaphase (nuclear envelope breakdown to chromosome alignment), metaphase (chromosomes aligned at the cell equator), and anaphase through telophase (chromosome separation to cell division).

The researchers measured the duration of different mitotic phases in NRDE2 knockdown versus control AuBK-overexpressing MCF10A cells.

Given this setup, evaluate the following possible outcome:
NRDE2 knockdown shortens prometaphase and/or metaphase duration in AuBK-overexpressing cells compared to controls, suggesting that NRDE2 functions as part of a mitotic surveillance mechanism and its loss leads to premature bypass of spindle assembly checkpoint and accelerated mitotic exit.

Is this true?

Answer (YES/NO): NO